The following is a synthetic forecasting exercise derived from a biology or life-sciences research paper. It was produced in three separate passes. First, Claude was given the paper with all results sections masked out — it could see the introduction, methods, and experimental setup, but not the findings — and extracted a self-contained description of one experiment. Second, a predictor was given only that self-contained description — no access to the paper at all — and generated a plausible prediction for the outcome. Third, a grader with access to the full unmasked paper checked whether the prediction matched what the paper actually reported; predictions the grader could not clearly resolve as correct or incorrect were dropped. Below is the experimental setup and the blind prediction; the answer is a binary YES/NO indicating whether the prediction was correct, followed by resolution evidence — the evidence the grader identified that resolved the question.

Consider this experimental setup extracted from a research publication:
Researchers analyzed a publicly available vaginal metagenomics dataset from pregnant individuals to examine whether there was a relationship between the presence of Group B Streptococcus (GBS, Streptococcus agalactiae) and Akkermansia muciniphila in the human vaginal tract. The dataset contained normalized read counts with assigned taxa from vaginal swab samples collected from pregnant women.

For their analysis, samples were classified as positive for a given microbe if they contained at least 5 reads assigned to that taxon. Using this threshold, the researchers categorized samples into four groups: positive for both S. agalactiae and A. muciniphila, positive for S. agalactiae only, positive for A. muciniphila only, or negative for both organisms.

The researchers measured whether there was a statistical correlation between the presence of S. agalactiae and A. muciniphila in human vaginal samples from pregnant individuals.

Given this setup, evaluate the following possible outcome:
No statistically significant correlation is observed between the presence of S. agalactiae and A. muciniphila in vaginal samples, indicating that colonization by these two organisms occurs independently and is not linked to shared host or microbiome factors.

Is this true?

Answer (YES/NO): NO